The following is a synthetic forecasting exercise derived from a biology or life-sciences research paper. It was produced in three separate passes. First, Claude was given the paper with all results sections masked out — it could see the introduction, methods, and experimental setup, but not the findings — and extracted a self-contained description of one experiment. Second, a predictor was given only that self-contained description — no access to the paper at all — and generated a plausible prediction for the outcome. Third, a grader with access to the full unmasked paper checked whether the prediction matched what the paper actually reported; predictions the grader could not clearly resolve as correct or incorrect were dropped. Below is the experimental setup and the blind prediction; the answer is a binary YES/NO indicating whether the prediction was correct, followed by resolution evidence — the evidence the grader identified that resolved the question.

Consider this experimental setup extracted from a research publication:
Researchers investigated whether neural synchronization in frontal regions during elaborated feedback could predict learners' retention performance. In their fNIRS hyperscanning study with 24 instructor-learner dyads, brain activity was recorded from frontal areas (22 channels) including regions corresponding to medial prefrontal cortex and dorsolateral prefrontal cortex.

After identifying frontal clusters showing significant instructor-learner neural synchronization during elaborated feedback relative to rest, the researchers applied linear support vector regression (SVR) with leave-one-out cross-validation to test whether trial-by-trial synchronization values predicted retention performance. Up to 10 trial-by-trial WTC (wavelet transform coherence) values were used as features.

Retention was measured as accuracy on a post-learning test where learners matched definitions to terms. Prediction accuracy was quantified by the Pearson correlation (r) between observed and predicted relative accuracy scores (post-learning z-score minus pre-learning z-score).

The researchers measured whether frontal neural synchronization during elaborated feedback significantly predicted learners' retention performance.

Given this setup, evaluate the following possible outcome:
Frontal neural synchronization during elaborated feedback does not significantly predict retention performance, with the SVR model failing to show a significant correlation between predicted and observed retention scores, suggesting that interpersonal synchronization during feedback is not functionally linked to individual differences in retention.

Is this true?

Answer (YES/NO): YES